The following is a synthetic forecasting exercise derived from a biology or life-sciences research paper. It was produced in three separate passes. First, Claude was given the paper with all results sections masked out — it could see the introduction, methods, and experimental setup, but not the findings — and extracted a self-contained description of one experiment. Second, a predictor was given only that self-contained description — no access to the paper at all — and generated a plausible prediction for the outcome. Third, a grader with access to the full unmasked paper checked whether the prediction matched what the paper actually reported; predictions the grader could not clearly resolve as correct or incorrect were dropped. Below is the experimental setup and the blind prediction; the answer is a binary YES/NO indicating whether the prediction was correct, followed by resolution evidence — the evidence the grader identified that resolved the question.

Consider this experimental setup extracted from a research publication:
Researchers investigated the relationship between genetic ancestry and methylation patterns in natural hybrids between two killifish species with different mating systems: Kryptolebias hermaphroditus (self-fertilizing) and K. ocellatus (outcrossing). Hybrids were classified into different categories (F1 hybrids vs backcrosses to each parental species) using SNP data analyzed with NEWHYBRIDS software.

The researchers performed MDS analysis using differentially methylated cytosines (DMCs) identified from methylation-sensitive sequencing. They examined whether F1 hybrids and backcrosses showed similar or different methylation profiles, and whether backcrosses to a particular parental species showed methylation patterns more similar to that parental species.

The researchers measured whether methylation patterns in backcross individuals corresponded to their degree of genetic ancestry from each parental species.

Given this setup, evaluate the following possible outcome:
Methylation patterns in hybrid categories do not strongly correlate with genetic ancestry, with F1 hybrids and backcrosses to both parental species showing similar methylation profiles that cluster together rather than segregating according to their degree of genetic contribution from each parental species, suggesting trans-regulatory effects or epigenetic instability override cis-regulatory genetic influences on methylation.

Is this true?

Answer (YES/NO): NO